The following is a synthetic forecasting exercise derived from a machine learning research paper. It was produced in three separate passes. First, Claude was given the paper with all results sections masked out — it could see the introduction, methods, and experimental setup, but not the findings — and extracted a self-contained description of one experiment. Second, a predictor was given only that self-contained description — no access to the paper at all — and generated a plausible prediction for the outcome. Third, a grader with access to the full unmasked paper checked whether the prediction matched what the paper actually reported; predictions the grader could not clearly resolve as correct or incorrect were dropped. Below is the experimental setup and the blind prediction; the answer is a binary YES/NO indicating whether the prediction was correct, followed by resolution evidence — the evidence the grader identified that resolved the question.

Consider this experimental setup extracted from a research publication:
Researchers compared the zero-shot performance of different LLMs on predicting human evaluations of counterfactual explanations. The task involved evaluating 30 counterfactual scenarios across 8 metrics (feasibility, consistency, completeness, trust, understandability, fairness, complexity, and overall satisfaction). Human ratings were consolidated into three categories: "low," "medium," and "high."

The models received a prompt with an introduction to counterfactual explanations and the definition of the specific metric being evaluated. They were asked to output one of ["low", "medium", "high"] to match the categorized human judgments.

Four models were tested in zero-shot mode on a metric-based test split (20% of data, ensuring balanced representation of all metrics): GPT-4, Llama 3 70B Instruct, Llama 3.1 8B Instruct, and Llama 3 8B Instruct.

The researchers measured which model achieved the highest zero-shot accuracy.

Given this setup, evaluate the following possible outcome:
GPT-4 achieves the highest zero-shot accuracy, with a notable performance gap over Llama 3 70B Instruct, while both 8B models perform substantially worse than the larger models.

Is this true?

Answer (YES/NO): YES